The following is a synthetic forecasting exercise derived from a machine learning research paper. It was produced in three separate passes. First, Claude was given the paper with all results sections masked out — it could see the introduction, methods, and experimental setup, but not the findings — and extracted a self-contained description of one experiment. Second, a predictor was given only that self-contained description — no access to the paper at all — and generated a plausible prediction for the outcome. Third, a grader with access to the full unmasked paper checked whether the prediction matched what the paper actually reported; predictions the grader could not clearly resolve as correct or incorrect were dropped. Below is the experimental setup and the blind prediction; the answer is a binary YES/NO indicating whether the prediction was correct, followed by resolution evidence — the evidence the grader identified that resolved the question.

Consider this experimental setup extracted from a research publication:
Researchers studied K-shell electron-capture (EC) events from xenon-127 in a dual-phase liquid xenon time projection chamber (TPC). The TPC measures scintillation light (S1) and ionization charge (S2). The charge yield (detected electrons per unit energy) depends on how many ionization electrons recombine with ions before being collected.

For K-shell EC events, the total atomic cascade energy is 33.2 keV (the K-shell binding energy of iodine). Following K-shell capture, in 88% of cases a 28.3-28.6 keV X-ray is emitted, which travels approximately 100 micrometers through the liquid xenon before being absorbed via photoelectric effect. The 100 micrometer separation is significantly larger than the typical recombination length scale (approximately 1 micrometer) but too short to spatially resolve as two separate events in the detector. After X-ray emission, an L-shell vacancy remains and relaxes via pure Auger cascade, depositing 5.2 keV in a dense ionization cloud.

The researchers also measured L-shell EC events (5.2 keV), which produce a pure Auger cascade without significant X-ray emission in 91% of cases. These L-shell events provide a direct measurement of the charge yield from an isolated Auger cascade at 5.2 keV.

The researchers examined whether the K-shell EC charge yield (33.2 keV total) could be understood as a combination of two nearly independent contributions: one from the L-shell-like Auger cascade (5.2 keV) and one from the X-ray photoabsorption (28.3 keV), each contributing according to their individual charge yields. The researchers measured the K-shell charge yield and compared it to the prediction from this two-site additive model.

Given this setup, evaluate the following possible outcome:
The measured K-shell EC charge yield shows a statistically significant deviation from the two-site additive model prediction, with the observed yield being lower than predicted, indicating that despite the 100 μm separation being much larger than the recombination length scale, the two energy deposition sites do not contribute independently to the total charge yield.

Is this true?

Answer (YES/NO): NO